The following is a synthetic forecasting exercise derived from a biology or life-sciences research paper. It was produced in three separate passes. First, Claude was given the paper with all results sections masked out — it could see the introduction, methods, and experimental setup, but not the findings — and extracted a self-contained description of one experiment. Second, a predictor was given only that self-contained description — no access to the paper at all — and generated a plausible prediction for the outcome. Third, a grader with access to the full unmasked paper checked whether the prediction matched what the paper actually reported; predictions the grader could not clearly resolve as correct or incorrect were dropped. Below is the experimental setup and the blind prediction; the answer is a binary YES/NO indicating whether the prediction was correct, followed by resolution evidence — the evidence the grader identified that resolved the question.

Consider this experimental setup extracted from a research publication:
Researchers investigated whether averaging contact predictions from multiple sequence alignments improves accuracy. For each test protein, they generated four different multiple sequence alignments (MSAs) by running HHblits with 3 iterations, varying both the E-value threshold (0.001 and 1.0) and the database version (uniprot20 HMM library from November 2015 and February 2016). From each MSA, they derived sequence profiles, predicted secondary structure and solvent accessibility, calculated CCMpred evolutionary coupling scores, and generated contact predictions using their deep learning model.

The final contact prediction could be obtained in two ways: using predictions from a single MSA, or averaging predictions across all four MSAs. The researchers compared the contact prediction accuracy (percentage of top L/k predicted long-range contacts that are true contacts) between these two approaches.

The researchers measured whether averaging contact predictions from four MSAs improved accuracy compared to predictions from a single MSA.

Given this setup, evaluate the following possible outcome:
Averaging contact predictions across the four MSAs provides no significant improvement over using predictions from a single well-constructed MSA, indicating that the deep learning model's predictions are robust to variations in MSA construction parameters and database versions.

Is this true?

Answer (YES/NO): NO